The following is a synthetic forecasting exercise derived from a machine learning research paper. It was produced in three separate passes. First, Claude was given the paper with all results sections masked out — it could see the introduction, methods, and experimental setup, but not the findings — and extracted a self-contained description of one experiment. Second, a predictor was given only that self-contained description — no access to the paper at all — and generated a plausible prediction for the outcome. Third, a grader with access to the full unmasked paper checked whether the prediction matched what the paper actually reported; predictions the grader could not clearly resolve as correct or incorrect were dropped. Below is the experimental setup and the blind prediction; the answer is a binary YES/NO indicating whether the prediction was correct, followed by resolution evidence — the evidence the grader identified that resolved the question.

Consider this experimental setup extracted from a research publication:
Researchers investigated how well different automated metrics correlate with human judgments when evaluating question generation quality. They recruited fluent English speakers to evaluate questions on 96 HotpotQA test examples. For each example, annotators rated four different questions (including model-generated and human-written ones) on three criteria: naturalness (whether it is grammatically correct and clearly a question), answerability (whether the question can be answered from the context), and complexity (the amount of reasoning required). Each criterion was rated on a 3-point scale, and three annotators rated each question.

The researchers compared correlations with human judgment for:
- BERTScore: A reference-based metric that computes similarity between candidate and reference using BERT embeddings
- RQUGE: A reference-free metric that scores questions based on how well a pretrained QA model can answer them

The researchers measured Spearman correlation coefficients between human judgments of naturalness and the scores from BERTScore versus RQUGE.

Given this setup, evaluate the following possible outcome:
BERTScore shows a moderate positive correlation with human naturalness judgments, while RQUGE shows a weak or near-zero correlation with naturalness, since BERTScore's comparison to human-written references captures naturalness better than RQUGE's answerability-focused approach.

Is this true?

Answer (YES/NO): NO